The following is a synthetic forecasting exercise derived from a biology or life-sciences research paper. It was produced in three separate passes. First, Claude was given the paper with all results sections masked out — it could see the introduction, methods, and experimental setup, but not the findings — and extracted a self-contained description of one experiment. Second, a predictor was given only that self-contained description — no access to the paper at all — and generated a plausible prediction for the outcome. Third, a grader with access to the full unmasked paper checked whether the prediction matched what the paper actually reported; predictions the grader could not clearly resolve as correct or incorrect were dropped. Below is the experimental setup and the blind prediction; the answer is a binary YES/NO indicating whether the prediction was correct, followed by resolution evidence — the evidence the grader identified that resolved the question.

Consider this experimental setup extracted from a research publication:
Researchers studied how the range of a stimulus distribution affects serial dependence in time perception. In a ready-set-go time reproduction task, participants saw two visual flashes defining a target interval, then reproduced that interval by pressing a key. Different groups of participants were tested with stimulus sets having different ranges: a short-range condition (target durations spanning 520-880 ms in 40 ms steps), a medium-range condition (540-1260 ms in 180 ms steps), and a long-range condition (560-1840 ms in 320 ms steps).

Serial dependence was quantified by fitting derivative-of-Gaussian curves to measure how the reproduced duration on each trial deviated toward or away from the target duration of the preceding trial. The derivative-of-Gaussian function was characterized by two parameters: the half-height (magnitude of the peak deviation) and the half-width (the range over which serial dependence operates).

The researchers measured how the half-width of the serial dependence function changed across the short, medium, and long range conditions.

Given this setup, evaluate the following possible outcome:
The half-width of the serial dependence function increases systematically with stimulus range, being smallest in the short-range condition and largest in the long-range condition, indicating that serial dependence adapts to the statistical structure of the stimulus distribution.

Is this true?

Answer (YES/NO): YES